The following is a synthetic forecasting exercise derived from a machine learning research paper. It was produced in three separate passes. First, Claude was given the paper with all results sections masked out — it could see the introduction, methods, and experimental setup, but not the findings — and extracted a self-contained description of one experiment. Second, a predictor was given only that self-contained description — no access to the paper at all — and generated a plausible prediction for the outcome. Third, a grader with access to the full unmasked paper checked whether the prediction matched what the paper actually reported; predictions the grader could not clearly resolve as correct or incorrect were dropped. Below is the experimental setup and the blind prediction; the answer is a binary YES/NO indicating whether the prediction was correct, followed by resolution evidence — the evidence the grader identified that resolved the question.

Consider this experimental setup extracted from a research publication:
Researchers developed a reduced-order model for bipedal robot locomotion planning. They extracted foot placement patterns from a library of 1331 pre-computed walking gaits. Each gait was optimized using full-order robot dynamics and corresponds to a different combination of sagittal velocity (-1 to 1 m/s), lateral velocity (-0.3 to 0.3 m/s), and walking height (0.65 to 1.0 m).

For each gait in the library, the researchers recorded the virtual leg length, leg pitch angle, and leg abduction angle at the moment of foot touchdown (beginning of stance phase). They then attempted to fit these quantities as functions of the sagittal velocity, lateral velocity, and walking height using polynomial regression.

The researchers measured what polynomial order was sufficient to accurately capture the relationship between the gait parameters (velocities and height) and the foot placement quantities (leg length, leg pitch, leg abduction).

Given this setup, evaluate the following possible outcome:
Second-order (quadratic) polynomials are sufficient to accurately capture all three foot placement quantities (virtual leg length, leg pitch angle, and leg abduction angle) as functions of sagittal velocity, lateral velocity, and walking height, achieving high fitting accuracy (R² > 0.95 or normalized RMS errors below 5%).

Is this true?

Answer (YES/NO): NO